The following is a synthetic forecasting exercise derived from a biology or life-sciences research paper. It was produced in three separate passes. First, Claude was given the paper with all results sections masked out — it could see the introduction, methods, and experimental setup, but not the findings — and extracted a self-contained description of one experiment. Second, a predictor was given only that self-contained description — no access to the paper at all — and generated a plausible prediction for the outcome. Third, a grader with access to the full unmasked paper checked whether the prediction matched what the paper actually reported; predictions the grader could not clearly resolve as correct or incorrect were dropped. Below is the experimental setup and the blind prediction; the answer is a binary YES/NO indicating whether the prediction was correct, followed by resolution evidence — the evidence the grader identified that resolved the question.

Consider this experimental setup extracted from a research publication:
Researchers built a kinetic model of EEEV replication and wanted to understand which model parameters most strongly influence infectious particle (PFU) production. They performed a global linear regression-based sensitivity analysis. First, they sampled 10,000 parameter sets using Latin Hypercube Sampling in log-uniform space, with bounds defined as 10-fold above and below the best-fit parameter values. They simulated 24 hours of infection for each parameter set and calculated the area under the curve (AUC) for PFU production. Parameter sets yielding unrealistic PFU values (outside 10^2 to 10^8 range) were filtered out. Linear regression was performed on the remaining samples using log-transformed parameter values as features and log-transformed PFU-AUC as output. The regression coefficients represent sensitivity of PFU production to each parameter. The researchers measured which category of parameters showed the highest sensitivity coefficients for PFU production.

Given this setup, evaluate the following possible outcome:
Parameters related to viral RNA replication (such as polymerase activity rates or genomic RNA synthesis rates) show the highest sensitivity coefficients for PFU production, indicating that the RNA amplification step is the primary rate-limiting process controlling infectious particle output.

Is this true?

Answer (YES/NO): YES